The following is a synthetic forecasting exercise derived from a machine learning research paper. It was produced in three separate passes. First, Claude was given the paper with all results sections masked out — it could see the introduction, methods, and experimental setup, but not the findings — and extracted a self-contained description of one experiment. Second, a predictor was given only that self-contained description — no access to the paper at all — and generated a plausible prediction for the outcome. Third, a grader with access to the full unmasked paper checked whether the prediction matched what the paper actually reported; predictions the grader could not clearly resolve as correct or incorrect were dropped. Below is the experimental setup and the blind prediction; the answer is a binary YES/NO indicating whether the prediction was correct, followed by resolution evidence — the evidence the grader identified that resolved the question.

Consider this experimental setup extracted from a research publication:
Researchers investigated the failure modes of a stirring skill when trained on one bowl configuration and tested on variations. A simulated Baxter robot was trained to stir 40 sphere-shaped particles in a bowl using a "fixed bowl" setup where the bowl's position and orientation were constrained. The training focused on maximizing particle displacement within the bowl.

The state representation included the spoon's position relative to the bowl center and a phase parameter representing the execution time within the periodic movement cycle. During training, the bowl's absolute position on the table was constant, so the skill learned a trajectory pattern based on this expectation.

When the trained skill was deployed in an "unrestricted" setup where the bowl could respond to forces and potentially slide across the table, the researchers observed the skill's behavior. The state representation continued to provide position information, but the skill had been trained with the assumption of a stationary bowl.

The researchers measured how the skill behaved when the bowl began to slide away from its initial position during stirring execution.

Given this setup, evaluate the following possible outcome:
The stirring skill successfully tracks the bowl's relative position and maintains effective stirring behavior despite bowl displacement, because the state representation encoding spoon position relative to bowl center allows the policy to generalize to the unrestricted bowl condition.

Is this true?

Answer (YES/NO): NO